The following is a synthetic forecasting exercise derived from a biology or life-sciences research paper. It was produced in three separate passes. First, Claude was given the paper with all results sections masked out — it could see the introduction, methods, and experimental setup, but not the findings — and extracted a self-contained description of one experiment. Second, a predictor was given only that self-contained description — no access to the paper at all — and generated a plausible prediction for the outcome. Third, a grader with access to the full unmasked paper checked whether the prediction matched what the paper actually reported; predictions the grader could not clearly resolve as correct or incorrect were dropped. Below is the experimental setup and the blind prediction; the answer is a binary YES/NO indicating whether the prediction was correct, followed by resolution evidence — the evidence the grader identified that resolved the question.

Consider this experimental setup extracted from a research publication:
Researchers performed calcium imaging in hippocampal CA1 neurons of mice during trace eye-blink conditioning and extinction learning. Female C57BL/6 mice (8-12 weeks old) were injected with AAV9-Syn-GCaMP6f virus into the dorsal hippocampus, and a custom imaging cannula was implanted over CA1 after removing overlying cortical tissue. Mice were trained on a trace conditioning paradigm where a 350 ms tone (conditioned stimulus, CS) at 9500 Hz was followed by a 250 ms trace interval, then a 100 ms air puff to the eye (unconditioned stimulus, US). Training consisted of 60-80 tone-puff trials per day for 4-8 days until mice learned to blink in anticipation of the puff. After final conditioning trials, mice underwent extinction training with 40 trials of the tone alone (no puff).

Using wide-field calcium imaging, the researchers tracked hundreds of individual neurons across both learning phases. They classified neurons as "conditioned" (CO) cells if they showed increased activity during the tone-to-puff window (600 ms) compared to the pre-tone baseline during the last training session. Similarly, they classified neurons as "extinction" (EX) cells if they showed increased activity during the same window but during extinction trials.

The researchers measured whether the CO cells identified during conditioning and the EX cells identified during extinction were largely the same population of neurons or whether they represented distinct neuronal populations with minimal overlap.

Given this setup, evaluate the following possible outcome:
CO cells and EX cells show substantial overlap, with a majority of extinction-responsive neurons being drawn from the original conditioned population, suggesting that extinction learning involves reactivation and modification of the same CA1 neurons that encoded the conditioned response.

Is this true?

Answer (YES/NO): NO